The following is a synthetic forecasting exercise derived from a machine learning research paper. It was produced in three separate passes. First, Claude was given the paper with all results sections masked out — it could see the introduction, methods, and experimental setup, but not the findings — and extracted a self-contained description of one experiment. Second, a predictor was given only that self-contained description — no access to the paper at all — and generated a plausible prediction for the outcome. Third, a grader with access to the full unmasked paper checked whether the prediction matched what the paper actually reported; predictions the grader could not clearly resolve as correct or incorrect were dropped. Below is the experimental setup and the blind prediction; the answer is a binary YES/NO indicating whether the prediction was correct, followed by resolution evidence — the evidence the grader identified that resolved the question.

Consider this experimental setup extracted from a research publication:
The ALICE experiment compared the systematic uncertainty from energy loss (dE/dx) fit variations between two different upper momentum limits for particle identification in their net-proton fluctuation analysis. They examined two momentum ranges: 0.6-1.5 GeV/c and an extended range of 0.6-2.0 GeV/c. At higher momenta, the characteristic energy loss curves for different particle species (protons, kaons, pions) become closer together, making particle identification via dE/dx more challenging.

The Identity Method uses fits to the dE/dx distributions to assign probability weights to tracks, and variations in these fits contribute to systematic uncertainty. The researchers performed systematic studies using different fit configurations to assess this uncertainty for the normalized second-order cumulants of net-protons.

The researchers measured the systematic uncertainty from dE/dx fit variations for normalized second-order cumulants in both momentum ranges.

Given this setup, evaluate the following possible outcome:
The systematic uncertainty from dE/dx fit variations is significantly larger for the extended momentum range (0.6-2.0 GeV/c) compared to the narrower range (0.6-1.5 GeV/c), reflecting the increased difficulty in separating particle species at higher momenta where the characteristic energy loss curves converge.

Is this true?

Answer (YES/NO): NO